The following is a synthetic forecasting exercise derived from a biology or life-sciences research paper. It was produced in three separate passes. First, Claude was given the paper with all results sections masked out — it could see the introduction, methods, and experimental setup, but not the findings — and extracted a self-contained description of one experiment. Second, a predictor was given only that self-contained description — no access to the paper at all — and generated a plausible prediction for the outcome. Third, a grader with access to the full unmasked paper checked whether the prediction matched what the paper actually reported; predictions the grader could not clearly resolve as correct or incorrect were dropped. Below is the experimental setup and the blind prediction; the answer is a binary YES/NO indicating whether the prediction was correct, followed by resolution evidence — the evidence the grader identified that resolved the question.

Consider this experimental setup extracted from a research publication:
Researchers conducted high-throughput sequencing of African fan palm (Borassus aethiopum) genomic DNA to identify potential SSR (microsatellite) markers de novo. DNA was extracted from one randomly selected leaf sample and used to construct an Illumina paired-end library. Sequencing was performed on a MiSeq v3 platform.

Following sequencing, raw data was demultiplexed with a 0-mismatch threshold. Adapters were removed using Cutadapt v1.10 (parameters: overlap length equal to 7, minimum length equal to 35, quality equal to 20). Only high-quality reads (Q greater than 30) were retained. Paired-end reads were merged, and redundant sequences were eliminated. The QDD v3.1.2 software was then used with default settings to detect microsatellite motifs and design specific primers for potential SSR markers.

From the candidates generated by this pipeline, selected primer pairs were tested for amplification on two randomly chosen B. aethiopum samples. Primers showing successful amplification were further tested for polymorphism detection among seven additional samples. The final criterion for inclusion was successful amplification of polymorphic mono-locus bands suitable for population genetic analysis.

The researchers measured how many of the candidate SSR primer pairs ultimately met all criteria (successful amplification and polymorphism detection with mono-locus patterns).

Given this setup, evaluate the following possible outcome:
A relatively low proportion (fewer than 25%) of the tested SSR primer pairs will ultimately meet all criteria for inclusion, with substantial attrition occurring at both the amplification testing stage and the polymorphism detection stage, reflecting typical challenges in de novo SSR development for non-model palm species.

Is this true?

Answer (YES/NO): NO